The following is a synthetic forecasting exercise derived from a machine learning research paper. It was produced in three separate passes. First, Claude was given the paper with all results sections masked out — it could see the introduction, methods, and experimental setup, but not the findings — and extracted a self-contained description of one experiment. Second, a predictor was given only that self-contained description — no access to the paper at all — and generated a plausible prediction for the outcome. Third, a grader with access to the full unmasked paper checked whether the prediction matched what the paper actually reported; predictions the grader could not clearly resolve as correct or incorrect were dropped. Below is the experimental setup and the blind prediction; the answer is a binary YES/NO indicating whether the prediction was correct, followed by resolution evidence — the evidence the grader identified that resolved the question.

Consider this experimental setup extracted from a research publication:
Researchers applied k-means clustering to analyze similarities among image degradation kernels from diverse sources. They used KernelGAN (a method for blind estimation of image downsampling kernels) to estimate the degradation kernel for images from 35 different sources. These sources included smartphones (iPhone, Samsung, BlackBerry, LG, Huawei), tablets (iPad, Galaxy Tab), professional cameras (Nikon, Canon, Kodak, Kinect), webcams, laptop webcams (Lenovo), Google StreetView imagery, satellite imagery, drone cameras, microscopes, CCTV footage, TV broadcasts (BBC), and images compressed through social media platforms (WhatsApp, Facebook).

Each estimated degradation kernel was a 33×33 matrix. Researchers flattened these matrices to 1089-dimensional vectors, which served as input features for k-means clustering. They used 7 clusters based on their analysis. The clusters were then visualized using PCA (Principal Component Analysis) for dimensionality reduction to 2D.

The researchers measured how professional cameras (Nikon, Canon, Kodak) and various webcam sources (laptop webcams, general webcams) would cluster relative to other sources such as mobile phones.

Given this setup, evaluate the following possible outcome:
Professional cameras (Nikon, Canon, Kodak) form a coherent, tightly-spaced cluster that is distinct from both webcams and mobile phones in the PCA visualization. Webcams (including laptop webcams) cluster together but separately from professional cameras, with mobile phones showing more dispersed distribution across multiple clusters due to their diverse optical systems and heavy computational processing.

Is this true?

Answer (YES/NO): NO